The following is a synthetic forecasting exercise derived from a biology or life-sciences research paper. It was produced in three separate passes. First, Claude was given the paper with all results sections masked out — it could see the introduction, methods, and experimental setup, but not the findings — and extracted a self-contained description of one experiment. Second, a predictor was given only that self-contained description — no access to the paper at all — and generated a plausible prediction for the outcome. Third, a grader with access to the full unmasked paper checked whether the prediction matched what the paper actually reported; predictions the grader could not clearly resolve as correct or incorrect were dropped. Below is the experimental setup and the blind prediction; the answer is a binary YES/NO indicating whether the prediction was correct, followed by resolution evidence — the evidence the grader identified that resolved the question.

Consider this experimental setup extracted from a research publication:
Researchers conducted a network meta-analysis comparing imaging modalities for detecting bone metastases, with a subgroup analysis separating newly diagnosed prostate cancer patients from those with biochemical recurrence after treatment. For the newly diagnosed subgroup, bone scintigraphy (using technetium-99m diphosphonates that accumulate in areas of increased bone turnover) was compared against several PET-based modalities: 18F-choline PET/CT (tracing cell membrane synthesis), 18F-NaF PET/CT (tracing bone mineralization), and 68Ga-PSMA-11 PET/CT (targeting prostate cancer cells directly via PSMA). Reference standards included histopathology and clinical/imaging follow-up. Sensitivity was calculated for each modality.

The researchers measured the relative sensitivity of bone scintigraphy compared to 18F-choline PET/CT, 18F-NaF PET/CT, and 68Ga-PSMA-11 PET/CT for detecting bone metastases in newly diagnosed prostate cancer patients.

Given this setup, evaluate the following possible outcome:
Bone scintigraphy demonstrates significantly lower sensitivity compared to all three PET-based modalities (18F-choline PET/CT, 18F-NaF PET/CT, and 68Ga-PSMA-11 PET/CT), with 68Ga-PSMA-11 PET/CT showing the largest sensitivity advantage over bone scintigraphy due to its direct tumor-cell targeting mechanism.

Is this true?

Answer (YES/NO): YES